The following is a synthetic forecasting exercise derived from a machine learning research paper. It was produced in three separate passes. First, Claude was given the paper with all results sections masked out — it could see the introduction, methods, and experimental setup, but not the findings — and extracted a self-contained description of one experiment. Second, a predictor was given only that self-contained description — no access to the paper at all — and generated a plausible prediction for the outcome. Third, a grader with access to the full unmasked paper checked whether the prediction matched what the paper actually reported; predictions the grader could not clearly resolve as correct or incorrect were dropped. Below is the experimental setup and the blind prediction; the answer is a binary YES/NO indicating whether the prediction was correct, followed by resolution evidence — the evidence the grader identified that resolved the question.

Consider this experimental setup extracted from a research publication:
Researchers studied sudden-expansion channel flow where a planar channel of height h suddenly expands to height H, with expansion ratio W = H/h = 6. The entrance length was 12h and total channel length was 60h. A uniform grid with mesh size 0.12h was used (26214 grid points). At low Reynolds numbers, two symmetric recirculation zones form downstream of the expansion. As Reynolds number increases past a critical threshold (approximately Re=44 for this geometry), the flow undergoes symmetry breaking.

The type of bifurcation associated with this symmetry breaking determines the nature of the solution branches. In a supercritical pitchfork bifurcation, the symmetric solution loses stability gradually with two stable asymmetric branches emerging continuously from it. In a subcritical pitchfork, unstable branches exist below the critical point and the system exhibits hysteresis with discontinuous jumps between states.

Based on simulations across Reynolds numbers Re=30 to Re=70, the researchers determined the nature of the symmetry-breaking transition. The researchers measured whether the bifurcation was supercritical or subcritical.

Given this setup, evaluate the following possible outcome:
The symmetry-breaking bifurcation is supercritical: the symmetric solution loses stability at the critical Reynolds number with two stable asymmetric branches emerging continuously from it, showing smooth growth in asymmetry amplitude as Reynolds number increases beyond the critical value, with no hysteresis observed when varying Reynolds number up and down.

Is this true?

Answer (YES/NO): YES